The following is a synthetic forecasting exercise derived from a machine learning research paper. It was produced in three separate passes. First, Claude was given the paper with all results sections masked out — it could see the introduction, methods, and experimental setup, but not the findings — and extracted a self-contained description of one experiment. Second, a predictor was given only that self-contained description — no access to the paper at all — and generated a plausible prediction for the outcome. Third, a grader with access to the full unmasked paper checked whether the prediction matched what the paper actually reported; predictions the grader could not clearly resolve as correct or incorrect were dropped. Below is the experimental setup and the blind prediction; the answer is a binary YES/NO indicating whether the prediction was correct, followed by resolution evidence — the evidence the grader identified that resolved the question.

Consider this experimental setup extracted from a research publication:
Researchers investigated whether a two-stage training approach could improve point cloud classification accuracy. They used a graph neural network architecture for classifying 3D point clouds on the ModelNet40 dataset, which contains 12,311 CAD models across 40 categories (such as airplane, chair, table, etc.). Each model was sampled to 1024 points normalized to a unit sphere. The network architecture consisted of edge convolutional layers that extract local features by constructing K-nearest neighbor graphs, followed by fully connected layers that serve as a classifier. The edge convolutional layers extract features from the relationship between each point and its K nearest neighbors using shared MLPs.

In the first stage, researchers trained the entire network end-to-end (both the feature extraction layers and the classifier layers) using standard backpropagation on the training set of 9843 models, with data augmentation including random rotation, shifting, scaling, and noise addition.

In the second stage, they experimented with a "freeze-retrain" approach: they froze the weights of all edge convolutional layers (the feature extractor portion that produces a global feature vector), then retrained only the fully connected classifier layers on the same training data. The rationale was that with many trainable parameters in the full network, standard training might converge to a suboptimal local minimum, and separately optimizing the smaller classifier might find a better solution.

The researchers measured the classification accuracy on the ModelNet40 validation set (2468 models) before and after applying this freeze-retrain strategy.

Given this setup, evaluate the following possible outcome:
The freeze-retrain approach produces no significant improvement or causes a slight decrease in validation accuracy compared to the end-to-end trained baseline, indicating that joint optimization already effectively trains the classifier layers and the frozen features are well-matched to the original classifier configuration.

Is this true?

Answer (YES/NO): NO